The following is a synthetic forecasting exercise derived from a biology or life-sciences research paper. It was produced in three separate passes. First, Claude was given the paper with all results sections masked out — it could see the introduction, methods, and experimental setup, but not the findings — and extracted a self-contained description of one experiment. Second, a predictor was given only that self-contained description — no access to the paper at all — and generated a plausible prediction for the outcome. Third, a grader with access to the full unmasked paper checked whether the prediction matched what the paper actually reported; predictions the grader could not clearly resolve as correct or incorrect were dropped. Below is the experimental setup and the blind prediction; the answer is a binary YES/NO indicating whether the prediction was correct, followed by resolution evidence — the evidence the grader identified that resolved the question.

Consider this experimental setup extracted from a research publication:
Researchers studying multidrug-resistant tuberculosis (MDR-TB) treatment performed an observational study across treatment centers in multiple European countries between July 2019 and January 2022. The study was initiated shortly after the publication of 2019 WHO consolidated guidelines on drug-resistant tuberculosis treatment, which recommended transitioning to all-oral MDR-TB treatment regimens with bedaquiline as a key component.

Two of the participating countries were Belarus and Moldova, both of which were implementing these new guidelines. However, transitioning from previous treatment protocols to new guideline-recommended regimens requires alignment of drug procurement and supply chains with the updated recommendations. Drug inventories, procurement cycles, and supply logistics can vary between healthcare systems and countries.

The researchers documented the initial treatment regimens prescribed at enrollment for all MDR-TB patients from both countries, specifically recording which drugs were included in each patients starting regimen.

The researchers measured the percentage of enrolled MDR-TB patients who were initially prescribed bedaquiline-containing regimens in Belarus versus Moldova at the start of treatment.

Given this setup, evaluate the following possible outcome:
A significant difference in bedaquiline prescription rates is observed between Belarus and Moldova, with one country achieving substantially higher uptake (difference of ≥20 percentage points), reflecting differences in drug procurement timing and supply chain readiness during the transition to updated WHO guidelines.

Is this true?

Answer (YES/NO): YES